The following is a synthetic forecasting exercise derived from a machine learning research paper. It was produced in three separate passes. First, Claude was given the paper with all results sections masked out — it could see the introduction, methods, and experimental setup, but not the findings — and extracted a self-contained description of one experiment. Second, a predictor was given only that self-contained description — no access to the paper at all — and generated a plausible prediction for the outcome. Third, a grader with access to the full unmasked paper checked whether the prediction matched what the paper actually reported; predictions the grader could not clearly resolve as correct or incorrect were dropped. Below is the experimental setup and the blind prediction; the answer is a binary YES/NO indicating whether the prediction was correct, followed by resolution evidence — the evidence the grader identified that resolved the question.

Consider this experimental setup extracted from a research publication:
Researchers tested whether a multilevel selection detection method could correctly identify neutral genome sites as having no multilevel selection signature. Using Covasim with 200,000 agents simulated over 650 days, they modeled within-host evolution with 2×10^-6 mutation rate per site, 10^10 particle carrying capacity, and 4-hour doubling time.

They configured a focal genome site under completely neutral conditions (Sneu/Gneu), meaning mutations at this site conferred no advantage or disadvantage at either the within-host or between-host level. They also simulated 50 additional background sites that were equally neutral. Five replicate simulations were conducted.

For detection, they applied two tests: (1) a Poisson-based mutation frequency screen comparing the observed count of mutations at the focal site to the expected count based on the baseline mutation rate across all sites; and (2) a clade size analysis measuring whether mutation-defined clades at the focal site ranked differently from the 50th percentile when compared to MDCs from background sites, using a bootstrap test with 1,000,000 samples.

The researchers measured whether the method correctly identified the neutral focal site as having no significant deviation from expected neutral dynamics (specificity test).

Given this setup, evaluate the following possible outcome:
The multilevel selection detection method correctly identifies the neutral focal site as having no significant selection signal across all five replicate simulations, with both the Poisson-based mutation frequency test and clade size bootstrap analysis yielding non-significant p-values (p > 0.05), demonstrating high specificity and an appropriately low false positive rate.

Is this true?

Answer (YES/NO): NO